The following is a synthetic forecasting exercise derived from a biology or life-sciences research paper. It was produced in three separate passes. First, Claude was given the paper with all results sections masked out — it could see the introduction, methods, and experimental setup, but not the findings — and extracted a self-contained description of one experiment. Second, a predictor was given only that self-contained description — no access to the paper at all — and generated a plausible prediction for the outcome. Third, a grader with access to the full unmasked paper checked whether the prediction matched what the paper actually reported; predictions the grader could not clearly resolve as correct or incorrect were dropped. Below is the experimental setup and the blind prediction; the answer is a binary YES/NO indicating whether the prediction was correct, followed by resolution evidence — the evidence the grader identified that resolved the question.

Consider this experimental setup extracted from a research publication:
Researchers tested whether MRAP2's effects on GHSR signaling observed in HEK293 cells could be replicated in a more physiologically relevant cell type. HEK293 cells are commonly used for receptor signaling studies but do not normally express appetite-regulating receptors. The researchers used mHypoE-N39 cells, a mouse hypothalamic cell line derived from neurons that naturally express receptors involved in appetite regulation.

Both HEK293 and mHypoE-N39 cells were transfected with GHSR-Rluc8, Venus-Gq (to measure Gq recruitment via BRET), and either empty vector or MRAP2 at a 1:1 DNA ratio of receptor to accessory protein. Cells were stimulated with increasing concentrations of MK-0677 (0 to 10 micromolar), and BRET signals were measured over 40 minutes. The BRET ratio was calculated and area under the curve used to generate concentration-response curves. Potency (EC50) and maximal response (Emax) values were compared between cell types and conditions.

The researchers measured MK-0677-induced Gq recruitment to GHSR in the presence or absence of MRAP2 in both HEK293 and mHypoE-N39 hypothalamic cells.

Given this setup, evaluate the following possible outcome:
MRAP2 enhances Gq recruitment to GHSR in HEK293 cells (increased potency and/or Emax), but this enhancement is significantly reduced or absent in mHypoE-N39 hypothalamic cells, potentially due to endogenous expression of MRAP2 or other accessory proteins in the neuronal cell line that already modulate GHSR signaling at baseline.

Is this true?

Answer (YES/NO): NO